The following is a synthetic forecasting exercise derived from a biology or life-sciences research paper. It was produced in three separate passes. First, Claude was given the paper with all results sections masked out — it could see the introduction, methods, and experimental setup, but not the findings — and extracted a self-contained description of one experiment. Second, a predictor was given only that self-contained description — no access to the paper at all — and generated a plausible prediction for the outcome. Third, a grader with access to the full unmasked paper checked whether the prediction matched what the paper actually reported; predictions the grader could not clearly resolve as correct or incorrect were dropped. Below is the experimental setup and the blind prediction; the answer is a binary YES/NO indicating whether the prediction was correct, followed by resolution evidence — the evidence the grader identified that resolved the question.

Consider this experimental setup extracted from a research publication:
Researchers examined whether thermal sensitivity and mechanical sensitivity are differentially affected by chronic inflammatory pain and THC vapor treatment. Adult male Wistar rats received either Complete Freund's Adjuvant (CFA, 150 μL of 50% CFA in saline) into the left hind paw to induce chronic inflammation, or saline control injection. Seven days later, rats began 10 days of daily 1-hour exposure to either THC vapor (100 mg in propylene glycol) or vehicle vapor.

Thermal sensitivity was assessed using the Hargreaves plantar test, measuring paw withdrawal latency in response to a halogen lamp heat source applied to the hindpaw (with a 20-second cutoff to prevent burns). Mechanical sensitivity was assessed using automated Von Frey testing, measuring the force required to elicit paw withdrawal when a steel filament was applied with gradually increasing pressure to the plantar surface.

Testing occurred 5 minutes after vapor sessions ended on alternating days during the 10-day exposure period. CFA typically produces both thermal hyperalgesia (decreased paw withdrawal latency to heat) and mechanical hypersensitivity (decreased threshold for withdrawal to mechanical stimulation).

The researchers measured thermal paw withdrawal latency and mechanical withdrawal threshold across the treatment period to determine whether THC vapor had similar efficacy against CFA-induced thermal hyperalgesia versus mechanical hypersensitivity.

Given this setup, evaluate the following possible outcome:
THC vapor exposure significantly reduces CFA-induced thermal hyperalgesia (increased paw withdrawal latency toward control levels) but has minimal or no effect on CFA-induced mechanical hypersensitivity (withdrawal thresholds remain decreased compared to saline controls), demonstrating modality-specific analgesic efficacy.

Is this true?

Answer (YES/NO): YES